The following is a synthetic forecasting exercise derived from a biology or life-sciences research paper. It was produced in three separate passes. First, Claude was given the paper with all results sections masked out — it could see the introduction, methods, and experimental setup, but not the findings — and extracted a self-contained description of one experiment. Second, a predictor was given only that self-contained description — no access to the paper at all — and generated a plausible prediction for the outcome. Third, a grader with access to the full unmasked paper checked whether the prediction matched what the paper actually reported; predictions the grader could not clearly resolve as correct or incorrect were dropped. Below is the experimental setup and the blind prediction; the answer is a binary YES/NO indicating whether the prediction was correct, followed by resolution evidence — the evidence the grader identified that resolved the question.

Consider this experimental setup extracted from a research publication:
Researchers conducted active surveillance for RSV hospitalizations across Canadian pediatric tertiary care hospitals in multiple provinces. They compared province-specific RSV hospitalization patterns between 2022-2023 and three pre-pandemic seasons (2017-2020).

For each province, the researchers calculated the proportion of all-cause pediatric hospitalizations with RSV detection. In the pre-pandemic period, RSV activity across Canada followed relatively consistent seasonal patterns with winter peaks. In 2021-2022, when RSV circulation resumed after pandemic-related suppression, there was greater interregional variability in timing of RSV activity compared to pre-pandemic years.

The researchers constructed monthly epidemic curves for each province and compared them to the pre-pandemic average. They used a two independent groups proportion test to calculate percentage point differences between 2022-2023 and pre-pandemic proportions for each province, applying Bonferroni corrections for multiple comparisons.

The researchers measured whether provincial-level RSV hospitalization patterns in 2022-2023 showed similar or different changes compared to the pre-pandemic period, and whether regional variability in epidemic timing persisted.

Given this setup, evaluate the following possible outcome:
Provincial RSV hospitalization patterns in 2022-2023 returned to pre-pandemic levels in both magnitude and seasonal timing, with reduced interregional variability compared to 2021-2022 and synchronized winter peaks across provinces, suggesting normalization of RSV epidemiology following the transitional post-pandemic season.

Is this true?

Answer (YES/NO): NO